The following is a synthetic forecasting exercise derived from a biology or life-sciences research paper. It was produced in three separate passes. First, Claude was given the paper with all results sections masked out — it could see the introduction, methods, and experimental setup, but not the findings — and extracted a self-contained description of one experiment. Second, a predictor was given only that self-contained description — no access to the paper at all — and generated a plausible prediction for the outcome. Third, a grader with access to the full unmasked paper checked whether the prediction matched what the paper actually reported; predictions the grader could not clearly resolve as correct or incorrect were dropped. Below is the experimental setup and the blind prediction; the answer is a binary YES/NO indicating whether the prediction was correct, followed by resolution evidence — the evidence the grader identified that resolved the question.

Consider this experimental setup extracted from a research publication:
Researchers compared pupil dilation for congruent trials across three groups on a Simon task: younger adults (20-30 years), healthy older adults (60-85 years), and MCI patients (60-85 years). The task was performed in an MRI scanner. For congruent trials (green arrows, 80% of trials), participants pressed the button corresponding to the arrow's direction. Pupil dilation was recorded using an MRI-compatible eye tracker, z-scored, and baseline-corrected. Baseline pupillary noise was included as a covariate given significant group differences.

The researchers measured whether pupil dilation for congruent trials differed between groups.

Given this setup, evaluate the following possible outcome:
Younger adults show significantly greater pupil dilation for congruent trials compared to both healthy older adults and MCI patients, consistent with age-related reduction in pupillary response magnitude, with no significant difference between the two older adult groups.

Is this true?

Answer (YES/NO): NO